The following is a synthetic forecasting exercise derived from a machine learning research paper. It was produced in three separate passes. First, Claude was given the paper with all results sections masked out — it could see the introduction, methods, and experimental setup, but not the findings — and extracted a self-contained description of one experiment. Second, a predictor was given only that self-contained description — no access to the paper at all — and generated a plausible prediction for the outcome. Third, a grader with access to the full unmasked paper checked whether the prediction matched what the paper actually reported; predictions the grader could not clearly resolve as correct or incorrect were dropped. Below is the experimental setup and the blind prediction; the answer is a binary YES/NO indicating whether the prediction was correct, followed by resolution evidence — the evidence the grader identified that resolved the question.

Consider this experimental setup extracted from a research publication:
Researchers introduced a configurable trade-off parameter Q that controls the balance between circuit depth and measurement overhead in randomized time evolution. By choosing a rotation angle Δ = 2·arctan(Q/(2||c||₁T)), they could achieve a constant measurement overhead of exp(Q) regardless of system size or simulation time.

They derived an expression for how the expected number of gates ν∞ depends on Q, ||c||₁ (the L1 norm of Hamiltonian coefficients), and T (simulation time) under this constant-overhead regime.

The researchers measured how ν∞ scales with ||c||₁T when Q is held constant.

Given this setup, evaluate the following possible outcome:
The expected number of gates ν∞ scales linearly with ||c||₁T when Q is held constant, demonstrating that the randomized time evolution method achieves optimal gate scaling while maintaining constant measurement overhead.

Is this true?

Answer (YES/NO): NO